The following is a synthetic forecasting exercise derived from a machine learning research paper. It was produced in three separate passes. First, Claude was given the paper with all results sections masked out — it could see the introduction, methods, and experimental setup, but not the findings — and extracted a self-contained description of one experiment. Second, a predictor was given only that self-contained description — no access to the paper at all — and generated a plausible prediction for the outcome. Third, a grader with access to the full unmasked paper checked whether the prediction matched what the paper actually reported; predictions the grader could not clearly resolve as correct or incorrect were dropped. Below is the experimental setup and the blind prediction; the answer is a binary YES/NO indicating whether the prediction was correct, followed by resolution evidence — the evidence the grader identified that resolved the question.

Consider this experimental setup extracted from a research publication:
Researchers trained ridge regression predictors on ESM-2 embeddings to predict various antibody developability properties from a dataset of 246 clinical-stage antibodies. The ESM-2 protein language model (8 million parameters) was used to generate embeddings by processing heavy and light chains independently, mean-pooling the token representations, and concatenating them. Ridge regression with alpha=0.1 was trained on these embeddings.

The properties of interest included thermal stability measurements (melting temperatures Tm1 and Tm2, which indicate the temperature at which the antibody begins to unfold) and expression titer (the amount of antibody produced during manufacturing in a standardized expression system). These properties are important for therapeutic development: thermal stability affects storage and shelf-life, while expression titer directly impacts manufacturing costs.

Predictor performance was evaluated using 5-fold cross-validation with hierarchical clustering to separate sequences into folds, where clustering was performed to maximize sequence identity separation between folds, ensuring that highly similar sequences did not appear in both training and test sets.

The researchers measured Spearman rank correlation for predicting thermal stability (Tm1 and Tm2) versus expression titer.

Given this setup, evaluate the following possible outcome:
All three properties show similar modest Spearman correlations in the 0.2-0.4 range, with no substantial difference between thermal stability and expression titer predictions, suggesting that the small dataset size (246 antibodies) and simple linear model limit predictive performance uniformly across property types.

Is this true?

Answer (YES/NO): NO